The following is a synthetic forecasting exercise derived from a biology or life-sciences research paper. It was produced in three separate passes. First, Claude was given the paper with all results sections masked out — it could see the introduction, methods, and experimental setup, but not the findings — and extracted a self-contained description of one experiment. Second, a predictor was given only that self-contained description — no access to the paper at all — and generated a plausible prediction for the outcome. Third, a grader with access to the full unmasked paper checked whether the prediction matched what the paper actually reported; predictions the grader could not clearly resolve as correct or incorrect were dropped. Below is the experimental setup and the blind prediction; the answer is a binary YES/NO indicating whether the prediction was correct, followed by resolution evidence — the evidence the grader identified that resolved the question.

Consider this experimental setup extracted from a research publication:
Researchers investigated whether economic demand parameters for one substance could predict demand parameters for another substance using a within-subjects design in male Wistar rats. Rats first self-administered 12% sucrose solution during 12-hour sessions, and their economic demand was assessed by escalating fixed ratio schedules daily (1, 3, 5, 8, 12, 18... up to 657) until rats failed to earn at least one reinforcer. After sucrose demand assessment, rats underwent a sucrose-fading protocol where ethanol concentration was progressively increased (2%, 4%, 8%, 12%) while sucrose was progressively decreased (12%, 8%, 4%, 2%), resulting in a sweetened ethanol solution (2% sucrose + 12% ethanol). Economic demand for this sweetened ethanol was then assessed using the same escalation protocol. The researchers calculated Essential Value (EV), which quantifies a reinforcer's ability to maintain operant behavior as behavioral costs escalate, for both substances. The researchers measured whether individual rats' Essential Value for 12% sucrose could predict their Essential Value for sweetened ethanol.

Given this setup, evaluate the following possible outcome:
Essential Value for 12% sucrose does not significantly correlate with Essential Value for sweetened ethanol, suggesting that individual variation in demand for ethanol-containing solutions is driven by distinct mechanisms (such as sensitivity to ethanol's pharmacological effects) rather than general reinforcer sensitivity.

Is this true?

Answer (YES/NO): NO